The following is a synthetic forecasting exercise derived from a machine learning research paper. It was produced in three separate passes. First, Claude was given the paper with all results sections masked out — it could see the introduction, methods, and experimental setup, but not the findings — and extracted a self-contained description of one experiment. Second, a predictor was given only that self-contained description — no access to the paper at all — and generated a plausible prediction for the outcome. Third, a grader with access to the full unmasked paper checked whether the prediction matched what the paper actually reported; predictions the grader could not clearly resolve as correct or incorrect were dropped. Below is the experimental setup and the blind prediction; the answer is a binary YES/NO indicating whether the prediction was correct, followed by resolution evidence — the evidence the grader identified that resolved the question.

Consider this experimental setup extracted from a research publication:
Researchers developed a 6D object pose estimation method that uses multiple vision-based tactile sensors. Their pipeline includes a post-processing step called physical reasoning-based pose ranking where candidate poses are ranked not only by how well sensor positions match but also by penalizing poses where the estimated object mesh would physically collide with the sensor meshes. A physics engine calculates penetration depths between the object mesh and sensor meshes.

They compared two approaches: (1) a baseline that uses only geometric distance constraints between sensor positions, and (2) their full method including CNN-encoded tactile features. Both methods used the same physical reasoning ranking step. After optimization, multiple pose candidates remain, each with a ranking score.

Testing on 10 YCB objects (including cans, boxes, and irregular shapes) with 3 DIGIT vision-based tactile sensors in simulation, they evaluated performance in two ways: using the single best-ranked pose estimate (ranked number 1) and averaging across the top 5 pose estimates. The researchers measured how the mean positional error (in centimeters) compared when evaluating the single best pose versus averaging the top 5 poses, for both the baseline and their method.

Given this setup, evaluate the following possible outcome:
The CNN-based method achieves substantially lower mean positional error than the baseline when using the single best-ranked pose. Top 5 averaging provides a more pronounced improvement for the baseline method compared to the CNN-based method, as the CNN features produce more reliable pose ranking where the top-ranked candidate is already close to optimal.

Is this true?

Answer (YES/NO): YES